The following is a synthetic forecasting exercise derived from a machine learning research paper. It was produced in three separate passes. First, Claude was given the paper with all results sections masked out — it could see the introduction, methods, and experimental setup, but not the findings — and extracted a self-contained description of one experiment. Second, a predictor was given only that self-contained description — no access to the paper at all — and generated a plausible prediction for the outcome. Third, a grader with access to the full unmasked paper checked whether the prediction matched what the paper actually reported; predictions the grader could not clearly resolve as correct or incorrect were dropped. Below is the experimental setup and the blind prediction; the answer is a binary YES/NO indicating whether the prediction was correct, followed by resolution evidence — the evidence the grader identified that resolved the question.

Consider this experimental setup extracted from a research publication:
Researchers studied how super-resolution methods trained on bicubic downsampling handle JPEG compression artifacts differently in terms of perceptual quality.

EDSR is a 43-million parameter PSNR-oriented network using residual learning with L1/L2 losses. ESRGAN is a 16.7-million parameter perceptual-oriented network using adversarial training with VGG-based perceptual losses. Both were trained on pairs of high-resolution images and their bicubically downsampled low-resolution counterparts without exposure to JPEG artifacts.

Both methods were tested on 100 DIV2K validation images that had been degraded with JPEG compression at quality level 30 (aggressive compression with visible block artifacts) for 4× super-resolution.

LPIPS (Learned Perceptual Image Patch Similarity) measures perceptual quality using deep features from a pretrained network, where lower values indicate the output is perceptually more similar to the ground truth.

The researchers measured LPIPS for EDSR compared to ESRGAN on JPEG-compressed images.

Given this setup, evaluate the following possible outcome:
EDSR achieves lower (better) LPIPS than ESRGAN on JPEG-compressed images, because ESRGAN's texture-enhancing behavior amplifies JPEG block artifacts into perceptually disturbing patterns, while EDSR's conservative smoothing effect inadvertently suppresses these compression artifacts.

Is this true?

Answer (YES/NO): NO